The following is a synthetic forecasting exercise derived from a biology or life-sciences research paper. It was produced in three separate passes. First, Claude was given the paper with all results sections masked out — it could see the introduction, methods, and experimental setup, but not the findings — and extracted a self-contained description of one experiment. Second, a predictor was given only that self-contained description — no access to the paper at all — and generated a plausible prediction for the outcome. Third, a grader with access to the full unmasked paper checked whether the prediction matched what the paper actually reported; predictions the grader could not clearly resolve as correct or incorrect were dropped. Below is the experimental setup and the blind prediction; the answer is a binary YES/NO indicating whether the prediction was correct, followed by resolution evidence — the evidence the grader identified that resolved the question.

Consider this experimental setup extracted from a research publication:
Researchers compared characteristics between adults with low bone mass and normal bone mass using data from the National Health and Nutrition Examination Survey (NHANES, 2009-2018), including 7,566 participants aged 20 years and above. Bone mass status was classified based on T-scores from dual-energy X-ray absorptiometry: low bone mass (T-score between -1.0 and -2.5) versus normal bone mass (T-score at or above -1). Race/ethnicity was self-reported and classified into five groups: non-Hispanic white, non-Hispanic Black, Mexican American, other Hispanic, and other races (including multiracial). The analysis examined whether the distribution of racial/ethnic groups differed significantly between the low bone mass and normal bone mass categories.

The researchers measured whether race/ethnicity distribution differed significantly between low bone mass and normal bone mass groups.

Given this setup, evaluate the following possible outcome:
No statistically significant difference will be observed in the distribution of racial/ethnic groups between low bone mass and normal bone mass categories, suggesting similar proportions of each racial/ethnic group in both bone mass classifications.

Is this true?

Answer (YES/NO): NO